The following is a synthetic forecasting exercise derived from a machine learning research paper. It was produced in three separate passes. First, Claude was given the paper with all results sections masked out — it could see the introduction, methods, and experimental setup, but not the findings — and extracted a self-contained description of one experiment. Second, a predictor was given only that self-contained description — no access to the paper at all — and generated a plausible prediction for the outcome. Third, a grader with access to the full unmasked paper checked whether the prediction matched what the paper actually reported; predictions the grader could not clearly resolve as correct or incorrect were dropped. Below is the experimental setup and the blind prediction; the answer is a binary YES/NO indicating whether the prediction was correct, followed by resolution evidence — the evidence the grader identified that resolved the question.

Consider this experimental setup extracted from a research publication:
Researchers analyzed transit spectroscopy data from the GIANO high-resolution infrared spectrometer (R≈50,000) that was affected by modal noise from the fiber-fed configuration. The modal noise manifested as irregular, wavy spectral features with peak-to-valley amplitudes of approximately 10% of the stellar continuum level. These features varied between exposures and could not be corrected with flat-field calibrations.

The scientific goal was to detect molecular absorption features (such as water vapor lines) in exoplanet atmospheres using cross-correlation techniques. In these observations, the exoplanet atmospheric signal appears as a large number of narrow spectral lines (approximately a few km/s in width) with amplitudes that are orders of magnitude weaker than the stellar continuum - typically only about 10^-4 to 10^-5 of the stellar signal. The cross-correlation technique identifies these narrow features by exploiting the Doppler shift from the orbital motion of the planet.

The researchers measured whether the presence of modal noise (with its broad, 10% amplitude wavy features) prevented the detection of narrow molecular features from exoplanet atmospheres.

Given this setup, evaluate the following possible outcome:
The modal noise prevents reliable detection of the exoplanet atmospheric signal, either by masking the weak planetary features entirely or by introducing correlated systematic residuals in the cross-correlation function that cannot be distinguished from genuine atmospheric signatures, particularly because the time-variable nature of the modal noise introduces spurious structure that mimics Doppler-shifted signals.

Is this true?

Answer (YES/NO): NO